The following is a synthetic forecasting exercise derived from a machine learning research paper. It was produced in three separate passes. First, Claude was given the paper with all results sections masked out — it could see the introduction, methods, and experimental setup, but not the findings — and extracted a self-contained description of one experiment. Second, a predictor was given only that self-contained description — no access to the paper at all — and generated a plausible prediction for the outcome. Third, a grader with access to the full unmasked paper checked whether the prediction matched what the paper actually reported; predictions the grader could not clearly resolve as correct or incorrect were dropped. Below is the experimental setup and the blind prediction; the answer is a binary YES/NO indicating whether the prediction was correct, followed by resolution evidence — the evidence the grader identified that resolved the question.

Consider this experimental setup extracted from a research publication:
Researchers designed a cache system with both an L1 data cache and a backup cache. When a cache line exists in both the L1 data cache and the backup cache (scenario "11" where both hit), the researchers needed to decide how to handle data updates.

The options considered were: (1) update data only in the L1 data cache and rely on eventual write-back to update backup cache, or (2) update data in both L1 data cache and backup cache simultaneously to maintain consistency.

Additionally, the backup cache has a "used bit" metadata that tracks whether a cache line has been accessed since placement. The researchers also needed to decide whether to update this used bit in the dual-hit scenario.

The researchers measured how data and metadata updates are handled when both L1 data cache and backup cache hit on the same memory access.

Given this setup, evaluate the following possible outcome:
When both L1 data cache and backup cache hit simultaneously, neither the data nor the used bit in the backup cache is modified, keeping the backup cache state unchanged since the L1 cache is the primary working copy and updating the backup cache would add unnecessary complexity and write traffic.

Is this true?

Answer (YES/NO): NO